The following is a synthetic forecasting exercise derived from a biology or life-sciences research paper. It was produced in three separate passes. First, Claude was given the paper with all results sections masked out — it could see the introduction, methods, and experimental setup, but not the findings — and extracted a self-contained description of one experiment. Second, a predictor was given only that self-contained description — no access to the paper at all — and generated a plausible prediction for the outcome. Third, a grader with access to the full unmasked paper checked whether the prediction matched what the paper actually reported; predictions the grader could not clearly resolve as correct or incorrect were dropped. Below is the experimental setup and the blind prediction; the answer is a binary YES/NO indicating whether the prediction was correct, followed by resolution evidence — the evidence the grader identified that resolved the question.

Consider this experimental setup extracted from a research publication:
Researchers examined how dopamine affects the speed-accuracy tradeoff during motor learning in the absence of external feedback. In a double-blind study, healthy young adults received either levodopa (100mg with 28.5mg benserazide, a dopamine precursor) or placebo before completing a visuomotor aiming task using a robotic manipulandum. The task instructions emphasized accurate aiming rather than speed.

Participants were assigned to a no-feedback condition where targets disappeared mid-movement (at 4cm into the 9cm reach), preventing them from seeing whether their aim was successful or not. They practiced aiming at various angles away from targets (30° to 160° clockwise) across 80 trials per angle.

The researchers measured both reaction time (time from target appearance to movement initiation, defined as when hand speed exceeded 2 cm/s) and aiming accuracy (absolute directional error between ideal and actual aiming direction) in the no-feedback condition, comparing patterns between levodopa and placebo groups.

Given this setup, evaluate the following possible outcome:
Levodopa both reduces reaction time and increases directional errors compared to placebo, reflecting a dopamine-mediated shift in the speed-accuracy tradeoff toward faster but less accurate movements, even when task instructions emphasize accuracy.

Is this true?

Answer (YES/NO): NO